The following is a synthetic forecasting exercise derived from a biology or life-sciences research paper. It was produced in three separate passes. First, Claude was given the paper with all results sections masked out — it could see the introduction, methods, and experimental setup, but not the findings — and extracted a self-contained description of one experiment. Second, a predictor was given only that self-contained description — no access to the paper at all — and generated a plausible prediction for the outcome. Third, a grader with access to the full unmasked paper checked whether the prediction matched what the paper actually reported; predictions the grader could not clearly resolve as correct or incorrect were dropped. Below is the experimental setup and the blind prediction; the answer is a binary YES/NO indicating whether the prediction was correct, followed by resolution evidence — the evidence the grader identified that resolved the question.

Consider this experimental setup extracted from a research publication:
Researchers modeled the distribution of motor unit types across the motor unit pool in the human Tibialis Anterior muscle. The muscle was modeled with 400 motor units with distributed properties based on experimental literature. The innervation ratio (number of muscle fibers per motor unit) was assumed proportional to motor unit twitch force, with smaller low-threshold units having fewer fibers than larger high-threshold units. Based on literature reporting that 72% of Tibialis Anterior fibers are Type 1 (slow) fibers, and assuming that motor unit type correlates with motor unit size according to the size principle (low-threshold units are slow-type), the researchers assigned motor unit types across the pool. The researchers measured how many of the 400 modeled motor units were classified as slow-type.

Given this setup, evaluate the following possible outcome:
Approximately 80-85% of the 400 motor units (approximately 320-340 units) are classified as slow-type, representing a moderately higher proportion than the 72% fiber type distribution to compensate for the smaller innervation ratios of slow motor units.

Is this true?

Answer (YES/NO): NO